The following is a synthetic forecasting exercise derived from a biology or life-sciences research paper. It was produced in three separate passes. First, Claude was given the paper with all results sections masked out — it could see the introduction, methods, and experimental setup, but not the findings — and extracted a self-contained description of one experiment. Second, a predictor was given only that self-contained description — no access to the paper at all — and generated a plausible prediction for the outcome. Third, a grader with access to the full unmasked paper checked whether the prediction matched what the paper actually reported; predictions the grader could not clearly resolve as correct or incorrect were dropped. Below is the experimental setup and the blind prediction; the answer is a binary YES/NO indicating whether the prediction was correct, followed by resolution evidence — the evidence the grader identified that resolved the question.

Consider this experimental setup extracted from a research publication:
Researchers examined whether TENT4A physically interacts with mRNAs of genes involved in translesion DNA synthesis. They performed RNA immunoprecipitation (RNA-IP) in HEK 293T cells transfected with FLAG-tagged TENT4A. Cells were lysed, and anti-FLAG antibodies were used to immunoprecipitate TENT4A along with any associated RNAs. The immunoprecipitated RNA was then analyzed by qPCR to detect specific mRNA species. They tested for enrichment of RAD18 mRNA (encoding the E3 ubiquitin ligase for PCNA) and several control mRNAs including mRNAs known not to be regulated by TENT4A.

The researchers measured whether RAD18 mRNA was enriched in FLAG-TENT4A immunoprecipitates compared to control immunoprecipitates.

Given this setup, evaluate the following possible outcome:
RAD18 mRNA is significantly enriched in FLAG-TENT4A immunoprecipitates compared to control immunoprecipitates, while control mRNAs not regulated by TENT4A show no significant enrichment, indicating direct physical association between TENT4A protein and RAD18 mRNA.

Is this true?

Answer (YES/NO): YES